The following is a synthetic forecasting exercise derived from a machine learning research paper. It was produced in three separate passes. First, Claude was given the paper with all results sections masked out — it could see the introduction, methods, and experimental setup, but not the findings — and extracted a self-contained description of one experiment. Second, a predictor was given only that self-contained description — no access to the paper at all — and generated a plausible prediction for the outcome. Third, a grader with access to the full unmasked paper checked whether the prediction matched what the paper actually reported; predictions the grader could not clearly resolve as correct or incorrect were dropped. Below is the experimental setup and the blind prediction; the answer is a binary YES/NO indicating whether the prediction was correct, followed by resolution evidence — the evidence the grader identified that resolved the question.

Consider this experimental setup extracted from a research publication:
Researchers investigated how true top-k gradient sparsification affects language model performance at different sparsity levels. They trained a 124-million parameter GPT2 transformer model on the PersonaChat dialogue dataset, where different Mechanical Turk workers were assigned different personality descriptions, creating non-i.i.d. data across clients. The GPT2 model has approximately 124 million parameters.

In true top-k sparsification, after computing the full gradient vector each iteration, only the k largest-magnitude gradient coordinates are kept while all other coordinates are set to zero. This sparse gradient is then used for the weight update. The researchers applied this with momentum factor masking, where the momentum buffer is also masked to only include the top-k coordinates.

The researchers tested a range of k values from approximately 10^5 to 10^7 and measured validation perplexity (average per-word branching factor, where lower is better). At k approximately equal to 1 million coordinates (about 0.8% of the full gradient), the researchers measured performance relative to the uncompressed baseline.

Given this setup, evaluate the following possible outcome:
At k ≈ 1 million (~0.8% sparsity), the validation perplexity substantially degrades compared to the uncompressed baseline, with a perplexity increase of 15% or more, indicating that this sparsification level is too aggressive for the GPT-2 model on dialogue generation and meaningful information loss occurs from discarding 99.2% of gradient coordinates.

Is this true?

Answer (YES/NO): NO